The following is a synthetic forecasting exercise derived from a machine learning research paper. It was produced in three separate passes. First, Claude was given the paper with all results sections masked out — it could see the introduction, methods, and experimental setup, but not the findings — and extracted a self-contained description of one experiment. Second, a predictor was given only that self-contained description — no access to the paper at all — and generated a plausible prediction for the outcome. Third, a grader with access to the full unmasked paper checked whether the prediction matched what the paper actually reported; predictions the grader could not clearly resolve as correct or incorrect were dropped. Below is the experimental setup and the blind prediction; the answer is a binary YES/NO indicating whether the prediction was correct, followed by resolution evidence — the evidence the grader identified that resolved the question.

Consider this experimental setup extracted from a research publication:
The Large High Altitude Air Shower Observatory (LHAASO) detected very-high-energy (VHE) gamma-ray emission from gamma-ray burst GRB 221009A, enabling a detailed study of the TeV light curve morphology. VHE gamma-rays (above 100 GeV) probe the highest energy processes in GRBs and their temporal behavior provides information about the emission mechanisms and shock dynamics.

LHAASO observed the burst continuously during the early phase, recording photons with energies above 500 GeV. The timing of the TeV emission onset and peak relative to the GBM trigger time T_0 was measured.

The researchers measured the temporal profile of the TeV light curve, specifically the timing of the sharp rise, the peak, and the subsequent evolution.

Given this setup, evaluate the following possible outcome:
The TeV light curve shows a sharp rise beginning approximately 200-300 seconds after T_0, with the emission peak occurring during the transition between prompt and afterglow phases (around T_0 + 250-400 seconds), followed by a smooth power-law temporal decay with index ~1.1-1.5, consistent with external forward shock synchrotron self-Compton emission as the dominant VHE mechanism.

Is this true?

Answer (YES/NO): NO